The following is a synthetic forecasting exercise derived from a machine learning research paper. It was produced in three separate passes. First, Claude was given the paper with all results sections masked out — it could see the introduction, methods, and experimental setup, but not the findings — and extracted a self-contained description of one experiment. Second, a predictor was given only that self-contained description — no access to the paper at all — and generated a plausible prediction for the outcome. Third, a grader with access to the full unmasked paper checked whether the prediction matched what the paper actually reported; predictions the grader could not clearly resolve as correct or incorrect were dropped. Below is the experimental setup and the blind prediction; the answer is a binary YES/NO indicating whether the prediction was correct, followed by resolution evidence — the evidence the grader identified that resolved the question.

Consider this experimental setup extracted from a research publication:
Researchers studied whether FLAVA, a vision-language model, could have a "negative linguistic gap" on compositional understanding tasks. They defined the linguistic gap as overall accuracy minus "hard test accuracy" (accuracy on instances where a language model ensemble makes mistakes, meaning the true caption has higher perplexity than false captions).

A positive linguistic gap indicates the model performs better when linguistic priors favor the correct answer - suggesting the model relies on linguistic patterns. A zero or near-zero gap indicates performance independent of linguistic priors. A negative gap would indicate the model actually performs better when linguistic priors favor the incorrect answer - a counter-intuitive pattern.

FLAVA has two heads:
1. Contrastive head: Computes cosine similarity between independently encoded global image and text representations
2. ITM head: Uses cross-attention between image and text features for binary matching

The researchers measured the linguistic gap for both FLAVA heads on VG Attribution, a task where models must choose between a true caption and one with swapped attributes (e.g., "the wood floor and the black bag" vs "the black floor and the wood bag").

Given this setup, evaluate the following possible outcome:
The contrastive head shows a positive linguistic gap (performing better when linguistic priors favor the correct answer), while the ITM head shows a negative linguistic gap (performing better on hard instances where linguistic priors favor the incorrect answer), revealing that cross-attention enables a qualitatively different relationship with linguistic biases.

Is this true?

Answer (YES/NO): YES